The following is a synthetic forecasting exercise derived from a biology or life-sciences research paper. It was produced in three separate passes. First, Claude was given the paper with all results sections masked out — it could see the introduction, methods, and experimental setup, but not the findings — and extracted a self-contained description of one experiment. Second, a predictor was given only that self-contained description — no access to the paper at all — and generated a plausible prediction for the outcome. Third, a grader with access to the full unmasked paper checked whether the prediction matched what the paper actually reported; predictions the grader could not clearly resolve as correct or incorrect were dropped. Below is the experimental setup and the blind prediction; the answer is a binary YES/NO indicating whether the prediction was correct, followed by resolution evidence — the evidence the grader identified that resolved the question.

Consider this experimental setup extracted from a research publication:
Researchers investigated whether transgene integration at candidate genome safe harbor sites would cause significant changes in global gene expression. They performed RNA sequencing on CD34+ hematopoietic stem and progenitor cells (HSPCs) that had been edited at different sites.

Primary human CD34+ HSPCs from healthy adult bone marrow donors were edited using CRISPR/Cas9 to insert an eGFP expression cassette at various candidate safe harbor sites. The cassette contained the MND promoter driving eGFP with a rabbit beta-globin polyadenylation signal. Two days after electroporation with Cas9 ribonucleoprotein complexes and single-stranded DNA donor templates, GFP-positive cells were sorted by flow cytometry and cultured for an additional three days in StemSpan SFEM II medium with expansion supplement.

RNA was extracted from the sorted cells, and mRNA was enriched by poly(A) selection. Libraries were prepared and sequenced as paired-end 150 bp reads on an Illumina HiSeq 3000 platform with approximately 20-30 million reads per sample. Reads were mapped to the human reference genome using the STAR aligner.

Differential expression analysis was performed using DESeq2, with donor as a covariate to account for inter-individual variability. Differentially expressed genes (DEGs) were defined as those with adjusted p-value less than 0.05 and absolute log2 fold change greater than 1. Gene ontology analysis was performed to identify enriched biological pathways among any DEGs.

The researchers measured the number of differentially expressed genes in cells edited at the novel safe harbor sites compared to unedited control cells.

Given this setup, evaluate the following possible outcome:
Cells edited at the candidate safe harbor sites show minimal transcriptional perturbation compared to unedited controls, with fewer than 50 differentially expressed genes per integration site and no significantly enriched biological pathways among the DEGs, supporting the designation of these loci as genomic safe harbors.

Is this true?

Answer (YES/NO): NO